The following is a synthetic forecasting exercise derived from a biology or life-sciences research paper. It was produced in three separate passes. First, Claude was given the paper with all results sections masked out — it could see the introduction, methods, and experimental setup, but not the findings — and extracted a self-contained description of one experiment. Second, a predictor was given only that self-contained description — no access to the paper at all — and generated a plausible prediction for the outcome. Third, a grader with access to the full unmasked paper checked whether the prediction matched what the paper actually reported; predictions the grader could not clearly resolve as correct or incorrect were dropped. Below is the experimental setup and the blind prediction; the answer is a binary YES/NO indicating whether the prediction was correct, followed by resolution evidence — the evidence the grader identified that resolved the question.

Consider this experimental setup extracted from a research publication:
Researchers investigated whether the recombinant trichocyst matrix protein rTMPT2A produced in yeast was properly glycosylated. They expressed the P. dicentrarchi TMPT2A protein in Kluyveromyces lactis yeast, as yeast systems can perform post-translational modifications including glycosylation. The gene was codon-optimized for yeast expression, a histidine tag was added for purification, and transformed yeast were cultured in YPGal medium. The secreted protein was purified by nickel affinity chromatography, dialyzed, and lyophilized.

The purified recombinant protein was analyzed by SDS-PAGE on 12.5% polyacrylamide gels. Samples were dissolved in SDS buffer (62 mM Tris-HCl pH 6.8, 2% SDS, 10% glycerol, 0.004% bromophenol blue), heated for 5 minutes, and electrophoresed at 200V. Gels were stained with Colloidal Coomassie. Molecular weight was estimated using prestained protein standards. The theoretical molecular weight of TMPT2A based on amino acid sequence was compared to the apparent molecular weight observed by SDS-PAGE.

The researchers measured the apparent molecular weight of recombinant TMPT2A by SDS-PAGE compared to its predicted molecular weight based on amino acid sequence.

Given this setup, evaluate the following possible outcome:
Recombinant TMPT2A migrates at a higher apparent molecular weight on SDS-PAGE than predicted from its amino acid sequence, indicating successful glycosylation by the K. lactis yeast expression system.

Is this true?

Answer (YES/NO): NO